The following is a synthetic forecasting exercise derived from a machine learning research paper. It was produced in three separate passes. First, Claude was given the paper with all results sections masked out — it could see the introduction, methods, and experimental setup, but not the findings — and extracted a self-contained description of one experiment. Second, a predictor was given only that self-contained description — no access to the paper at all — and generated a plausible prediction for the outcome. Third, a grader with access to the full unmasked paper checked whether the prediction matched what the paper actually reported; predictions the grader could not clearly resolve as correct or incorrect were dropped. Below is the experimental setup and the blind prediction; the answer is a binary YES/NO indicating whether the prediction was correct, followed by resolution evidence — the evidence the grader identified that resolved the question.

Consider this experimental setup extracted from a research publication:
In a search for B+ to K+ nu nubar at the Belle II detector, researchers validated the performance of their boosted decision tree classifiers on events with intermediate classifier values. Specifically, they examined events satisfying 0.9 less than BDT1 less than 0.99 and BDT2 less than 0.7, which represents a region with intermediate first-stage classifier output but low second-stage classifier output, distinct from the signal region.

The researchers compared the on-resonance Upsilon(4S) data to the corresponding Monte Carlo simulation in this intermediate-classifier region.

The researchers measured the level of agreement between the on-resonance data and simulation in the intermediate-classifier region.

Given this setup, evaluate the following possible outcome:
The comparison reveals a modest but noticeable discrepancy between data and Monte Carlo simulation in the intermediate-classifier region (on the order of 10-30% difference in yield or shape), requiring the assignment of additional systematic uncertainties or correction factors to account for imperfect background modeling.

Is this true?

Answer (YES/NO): NO